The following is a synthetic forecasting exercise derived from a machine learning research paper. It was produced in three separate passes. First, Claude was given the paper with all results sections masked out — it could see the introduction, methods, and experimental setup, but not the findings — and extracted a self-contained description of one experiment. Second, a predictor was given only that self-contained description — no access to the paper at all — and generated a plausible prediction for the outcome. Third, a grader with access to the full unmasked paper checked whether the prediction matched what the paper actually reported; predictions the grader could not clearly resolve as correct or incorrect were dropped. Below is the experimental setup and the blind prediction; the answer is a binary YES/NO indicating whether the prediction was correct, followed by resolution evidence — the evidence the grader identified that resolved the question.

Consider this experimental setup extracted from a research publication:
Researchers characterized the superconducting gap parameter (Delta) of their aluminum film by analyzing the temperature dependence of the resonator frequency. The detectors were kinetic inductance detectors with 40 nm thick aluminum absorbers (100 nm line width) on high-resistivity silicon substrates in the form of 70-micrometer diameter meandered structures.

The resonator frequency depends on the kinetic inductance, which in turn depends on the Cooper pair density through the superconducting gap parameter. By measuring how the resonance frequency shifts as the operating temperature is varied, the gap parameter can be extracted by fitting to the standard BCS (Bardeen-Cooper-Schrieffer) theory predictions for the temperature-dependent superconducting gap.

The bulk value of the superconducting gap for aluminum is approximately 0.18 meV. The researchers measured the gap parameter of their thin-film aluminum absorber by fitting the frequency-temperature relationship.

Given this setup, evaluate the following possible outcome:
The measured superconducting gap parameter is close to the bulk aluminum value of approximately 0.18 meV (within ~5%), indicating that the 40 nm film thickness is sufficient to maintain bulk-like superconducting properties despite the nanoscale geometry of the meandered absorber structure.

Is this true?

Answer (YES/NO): NO